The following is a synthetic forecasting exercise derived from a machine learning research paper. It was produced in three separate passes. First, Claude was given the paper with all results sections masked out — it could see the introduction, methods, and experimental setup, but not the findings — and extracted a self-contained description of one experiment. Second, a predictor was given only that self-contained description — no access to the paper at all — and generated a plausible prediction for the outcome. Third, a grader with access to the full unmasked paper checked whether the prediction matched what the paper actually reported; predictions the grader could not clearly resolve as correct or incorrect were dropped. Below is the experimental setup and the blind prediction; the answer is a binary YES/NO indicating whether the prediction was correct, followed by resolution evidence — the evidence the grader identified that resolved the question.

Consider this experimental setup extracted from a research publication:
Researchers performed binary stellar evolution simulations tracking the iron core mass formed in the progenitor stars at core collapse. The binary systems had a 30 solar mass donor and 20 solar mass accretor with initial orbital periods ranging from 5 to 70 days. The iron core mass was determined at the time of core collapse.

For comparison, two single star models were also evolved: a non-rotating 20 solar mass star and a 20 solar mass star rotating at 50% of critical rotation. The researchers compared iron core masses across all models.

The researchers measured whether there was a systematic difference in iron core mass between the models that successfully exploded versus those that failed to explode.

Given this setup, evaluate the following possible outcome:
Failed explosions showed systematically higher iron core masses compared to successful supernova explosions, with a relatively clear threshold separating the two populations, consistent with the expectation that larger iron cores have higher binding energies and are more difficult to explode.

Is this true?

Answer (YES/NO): NO